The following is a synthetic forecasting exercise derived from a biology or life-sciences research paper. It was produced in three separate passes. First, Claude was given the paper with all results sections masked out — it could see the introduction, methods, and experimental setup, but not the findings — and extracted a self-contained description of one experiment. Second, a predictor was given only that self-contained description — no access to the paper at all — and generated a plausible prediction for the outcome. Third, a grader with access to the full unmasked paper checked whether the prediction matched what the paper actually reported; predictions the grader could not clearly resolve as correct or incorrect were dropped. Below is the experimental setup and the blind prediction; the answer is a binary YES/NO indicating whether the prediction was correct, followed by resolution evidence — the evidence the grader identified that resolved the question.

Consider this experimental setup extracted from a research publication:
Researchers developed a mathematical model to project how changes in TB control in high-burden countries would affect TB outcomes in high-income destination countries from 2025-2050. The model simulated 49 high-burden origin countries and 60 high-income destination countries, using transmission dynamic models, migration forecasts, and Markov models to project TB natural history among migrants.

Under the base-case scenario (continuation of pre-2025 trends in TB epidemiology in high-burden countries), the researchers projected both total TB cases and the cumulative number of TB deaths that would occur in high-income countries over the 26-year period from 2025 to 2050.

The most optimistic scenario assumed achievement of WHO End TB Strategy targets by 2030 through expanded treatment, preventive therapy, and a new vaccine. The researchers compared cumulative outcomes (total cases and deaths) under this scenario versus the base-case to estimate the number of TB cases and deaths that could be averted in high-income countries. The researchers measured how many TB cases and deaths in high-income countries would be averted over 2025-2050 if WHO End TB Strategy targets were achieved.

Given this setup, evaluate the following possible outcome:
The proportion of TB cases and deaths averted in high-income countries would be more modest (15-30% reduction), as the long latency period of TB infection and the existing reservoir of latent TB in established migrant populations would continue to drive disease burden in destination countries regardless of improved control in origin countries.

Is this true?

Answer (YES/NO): NO